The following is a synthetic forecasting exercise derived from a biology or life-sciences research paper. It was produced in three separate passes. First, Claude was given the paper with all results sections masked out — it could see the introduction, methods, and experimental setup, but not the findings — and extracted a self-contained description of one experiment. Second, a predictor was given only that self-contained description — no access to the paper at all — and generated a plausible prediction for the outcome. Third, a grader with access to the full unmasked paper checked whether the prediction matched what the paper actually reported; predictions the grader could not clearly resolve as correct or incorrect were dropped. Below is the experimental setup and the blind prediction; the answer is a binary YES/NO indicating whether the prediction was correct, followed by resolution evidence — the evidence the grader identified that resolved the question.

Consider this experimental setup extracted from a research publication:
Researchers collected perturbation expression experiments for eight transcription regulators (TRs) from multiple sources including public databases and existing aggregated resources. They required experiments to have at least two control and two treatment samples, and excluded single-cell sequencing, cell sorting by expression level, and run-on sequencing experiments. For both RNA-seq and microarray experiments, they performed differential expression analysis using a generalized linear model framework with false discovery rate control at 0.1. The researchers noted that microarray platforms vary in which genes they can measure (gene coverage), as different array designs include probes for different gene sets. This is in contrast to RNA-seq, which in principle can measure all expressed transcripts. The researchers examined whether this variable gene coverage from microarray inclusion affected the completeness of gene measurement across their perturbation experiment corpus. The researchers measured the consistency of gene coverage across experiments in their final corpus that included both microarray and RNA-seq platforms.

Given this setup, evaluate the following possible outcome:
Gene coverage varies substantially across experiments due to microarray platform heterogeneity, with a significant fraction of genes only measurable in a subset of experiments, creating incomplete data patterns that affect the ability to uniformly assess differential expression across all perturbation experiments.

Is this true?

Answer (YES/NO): YES